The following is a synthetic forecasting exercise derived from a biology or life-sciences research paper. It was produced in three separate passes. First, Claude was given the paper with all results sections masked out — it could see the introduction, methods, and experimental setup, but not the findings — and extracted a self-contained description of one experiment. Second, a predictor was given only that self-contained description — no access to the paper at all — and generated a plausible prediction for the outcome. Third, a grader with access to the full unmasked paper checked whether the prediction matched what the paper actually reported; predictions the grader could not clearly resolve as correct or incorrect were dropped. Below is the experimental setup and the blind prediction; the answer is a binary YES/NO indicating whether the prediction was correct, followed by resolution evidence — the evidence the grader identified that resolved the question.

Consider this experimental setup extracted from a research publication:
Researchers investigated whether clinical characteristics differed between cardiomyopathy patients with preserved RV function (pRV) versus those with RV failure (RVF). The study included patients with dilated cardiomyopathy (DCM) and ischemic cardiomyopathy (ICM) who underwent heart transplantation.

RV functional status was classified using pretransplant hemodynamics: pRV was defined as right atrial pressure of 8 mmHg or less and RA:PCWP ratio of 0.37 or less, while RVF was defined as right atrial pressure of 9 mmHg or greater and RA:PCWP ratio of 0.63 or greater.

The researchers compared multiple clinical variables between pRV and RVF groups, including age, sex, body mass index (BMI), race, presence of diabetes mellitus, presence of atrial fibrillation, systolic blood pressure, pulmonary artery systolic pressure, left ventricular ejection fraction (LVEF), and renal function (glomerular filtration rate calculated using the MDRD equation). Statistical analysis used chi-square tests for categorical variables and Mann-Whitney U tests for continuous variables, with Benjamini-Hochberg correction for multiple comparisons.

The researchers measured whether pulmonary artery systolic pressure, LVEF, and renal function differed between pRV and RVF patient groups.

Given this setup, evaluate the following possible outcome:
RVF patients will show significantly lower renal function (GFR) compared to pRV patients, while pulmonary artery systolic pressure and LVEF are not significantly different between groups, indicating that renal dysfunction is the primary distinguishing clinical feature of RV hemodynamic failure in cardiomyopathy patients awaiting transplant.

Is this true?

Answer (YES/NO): NO